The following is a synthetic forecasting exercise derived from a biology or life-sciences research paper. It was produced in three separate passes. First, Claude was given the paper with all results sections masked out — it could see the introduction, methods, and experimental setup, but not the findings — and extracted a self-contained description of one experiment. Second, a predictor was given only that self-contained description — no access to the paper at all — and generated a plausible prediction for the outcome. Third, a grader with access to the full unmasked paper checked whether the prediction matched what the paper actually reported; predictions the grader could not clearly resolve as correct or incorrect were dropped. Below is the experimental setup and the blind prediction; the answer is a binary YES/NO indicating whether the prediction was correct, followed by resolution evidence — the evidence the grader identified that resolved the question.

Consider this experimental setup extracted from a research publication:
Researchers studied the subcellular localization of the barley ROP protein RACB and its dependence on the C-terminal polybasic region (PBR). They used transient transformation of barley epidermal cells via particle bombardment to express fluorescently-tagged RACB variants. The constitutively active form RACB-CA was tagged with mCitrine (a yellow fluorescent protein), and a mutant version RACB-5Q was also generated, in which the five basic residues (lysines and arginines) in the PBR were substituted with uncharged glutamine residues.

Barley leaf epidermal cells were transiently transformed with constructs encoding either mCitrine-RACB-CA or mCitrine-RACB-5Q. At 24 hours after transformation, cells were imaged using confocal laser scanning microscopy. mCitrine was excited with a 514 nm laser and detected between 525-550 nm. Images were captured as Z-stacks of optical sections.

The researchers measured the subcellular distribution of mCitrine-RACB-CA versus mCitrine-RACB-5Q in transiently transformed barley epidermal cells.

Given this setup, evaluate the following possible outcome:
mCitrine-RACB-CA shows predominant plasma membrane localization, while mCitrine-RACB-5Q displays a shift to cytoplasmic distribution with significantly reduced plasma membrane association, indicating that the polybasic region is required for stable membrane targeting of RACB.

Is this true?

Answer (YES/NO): YES